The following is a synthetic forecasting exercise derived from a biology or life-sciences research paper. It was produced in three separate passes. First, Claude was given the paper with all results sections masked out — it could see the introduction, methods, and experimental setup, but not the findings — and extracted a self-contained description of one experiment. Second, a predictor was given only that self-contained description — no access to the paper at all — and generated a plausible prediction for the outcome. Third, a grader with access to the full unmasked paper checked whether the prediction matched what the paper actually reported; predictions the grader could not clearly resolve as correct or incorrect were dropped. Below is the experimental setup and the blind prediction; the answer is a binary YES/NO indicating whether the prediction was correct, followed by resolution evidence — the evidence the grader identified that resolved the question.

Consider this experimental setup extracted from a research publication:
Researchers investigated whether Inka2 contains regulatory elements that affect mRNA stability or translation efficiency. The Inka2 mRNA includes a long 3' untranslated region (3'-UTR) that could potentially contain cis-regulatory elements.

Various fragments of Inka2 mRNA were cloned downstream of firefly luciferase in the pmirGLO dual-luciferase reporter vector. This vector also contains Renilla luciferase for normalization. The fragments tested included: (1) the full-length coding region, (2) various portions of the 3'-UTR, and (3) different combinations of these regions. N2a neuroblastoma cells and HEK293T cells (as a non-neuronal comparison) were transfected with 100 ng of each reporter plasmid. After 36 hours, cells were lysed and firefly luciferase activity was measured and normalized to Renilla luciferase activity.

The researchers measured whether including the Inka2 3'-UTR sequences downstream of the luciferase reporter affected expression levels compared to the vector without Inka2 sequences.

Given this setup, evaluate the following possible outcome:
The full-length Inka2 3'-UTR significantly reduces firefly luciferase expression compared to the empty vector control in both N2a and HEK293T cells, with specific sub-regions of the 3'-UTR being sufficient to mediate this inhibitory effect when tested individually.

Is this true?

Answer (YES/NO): YES